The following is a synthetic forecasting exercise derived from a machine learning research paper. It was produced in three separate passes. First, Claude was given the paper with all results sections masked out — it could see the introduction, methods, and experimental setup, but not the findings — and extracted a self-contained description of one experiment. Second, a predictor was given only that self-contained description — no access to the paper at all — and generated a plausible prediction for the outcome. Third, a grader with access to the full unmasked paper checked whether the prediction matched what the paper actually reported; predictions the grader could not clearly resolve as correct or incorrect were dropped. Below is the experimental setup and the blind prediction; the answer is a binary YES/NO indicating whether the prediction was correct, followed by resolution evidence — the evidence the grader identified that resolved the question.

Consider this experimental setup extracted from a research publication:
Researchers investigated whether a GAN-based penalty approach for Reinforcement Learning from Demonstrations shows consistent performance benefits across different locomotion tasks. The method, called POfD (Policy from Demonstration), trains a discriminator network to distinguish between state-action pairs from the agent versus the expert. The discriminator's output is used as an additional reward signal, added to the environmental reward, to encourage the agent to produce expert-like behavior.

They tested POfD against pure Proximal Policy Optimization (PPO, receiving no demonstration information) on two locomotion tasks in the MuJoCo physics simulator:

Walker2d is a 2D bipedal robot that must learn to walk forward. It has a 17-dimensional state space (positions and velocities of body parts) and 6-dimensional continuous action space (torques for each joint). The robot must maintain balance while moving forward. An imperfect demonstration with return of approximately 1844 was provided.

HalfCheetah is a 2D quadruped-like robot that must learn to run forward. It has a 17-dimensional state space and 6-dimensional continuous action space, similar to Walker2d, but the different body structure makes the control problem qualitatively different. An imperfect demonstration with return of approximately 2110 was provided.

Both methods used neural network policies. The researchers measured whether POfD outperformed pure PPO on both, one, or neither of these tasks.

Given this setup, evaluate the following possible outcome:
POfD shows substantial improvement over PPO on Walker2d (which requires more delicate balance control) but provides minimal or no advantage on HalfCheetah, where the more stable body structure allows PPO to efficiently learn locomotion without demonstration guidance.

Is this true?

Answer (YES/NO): NO